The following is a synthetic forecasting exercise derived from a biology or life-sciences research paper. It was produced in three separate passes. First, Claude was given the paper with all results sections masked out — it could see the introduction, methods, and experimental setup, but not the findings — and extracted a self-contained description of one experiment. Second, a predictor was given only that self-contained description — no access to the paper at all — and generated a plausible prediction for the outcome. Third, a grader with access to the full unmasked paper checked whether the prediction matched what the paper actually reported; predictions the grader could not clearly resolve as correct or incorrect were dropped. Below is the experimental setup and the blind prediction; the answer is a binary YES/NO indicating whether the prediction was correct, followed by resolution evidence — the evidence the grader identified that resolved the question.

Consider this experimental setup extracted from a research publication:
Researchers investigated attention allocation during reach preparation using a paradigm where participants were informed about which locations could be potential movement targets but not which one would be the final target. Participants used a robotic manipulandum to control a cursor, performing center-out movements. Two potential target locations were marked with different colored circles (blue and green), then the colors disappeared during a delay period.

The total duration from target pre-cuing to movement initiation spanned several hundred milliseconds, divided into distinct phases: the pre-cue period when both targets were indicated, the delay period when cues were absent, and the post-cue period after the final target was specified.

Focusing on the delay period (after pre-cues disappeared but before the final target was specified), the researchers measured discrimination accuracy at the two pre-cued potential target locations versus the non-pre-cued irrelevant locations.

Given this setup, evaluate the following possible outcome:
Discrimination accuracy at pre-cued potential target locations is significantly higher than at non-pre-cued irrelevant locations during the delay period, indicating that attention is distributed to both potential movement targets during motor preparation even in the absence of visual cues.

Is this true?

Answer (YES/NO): YES